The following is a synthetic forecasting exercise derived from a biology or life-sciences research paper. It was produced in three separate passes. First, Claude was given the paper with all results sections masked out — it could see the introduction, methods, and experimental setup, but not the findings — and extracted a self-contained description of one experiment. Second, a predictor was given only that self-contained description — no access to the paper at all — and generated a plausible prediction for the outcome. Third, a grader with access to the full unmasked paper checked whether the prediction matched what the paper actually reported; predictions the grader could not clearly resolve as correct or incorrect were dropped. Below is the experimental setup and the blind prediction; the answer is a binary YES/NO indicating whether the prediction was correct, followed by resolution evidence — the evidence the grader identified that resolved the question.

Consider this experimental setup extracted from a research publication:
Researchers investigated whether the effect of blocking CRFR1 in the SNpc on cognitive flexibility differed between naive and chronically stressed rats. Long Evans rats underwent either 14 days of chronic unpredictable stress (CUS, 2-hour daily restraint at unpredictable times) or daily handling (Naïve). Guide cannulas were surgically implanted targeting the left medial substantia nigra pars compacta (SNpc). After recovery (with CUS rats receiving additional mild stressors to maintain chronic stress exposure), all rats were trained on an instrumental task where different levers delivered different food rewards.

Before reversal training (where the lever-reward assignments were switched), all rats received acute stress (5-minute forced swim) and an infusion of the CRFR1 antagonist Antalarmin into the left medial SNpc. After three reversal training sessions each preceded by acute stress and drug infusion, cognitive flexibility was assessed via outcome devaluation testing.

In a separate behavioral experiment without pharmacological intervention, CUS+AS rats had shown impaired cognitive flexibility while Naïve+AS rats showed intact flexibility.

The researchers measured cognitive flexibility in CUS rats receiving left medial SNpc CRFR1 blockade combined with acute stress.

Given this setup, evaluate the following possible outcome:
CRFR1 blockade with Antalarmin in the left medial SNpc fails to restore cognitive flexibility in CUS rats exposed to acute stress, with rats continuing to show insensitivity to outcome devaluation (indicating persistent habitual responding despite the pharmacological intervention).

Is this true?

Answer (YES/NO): NO